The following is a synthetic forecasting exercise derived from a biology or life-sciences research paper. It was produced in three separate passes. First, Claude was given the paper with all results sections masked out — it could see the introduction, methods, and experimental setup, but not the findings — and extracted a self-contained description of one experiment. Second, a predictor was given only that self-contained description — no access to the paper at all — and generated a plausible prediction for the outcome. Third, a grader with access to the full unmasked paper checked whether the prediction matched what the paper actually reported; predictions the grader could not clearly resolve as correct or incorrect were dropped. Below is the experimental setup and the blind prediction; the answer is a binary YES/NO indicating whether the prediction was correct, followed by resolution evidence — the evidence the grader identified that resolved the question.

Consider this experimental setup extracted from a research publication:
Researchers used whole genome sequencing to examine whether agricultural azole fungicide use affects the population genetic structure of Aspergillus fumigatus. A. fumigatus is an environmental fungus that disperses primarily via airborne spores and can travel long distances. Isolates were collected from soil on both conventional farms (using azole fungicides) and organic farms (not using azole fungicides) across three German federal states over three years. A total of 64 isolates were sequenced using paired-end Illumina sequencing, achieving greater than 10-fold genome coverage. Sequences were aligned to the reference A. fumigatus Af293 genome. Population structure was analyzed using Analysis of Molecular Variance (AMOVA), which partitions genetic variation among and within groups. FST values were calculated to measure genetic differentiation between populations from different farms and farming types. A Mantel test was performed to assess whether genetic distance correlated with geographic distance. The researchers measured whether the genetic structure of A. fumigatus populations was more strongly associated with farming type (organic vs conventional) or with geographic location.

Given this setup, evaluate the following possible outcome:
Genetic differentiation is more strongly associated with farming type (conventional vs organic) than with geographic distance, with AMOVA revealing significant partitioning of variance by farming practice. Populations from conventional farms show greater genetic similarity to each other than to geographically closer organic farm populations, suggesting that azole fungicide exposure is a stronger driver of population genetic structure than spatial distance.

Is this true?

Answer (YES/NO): NO